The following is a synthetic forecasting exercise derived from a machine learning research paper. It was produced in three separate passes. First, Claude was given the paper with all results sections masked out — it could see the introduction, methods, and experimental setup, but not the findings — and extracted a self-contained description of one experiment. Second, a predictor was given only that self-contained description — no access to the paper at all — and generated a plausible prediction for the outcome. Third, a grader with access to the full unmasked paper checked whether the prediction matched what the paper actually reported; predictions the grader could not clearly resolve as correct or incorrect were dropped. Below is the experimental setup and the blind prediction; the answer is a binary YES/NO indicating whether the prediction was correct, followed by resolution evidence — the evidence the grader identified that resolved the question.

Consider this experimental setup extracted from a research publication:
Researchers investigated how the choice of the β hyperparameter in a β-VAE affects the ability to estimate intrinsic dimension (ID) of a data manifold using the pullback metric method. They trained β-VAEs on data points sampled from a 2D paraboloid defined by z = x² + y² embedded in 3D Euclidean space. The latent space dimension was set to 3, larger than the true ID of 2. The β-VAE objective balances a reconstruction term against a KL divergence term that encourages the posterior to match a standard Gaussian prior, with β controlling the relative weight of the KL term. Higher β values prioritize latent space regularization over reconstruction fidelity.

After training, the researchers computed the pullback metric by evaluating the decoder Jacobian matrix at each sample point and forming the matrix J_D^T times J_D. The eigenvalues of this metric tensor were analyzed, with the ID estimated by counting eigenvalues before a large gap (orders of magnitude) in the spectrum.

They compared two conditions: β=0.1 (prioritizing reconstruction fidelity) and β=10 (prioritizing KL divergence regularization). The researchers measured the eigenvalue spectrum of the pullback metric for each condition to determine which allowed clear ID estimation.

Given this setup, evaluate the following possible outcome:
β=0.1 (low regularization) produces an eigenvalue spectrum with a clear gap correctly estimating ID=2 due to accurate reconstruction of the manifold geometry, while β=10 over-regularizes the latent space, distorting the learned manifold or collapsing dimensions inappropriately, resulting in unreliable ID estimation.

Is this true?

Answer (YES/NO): YES